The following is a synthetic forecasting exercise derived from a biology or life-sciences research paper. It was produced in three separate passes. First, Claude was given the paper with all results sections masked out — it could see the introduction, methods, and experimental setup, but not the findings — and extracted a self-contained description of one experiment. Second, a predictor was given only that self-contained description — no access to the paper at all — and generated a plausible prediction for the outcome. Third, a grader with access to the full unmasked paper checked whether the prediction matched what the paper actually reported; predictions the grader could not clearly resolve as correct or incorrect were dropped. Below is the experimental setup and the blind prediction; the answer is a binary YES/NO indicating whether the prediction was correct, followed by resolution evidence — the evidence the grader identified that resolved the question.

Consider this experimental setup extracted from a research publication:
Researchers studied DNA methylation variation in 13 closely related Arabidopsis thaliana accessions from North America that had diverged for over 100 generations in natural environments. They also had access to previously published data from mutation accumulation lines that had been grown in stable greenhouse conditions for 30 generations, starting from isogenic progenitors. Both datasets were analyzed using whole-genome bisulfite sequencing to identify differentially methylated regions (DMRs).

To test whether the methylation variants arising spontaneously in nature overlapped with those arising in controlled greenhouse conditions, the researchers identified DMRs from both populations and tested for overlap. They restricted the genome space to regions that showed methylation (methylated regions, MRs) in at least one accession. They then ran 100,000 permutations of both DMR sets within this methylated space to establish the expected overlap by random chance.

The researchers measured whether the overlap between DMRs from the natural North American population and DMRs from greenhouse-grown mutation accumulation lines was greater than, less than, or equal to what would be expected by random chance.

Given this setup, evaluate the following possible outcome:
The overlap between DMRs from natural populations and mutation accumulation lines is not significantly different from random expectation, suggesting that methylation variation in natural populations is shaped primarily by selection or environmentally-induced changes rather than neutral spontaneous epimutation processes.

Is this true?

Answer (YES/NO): NO